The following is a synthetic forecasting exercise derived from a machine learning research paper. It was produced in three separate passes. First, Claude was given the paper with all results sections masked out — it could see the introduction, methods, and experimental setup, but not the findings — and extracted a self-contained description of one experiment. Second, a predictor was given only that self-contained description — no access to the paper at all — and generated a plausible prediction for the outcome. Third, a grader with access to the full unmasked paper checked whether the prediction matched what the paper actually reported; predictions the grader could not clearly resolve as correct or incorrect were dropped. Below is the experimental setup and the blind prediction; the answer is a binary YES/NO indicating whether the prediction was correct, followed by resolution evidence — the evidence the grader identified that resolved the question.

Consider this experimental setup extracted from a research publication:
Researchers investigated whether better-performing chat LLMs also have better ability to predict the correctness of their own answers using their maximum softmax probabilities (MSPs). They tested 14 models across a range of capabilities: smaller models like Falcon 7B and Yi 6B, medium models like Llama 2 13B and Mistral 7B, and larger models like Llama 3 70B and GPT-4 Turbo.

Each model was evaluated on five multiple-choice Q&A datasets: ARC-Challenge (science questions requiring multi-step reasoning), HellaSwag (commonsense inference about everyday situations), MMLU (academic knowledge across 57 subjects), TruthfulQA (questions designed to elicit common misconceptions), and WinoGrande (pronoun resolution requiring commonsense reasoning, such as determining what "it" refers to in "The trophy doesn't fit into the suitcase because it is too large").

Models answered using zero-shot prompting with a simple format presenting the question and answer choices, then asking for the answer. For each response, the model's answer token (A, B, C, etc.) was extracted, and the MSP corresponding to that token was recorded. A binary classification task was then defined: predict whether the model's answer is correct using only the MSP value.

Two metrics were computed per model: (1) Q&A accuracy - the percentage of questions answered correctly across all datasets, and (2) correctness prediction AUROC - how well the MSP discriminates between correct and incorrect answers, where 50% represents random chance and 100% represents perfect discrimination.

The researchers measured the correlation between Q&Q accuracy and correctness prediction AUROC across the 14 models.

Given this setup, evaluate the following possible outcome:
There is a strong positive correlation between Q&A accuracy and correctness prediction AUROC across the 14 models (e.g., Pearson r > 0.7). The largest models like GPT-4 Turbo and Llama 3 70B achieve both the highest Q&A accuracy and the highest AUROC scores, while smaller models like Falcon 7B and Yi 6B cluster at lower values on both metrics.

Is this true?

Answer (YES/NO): YES